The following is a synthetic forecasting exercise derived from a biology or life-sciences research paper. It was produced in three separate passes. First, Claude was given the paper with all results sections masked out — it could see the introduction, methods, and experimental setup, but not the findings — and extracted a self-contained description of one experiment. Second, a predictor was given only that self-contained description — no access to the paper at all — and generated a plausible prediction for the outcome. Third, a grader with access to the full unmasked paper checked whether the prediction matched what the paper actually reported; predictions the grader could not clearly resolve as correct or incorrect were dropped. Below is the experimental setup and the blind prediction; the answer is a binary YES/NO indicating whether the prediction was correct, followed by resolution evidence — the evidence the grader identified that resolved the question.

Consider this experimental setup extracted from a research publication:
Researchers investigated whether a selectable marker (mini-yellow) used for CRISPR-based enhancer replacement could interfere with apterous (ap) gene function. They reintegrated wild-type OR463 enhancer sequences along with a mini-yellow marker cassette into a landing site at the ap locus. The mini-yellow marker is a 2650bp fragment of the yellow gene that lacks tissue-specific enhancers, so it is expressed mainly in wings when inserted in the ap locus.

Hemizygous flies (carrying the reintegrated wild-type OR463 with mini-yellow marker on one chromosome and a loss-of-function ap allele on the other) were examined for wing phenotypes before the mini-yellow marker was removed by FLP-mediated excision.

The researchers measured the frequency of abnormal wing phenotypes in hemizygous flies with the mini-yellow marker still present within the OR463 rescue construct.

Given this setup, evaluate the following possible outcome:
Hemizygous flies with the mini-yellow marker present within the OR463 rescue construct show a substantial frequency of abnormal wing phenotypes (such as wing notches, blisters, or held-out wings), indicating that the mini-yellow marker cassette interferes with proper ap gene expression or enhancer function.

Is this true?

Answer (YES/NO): YES